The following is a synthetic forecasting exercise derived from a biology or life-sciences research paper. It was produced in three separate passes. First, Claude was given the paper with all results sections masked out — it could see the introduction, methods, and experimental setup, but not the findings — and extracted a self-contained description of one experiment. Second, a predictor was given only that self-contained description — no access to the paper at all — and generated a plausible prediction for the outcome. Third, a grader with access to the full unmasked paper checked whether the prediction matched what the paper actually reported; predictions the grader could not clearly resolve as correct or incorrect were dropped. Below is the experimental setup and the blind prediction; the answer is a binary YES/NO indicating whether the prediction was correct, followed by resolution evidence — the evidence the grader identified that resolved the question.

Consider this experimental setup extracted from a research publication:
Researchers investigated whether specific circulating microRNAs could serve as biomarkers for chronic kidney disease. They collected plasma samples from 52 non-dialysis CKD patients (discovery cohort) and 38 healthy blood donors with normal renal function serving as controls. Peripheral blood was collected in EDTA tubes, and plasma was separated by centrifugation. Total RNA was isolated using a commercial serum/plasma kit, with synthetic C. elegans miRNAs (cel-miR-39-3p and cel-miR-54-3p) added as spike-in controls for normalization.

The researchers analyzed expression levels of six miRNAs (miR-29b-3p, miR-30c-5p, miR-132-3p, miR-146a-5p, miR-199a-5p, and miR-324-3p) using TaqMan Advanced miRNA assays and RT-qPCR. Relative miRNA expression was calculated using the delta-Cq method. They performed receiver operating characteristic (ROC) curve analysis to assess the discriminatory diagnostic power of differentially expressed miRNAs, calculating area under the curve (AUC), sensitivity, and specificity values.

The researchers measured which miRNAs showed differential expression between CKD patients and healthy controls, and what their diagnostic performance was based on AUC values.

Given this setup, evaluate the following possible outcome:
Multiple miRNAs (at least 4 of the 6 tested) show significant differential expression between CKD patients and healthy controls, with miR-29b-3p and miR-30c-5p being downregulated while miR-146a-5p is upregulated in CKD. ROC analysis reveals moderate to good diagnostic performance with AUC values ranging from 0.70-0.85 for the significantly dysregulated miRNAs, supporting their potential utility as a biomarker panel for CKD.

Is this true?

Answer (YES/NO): NO